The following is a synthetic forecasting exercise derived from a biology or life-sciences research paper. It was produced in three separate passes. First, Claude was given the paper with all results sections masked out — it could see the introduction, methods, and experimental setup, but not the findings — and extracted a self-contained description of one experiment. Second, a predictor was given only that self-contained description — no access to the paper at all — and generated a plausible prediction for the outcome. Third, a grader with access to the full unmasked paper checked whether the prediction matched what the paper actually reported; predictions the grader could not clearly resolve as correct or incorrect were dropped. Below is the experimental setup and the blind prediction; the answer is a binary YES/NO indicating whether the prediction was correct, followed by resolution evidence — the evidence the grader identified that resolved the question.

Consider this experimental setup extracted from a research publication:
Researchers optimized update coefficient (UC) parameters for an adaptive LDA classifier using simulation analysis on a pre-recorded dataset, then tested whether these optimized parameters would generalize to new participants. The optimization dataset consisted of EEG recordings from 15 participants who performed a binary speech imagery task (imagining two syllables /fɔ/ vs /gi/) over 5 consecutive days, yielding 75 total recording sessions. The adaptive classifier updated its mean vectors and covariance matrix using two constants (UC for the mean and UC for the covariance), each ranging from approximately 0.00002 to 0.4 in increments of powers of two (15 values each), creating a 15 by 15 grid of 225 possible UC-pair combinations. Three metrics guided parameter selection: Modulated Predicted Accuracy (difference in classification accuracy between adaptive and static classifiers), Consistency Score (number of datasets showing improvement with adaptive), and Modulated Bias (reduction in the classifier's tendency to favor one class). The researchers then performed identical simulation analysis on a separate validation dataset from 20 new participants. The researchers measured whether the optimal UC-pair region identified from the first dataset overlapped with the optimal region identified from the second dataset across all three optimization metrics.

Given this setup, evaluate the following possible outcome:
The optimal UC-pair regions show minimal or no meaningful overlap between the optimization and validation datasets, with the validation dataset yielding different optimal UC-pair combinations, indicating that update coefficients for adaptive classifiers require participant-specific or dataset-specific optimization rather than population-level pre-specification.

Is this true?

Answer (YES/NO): NO